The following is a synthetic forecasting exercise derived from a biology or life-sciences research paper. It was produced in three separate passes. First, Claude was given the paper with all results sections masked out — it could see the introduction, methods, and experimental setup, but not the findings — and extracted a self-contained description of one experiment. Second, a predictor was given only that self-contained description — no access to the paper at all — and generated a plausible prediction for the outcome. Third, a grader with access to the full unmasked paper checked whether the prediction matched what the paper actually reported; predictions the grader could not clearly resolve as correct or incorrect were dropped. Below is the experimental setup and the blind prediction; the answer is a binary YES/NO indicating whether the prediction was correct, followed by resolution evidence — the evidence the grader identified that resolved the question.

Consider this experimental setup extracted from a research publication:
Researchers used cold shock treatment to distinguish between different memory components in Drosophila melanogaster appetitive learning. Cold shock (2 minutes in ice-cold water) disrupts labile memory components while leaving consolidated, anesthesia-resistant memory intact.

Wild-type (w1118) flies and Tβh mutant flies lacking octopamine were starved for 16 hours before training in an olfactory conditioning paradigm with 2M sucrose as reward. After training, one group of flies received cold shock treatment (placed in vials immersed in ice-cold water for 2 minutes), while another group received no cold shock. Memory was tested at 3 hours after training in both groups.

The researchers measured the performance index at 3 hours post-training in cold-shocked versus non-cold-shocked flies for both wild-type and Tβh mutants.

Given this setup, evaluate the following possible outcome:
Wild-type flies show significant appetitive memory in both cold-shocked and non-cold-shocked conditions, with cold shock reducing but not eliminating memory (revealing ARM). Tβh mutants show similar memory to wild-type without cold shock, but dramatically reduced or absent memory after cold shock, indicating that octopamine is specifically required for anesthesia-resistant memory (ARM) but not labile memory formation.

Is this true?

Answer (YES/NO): NO